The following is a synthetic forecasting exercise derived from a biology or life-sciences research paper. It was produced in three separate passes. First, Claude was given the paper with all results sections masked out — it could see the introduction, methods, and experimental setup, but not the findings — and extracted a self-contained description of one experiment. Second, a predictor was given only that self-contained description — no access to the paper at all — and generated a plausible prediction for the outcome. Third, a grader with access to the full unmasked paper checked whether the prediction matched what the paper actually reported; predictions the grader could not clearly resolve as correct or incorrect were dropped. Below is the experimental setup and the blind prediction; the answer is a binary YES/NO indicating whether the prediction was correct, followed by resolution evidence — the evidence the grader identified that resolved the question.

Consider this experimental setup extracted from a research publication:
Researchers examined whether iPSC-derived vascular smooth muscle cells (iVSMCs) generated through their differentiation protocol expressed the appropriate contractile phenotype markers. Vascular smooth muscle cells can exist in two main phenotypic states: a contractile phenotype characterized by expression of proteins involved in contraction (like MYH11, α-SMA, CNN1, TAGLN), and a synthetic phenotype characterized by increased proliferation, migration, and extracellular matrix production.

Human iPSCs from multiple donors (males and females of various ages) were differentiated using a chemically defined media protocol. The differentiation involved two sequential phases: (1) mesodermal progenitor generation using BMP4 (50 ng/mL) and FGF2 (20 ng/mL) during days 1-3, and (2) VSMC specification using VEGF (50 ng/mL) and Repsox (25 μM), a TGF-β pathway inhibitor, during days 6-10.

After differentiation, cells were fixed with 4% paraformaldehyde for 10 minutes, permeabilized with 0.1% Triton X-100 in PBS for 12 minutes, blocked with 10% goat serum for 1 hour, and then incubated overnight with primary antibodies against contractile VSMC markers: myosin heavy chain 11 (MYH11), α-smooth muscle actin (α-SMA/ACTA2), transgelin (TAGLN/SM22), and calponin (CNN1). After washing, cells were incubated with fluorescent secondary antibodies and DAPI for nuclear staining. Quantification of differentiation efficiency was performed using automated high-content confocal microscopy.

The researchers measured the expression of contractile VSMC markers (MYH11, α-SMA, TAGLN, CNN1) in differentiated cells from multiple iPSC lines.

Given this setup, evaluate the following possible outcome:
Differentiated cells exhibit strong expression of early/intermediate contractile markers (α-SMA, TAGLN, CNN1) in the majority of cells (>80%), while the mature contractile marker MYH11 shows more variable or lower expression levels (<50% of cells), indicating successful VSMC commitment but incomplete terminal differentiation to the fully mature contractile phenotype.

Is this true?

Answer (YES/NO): NO